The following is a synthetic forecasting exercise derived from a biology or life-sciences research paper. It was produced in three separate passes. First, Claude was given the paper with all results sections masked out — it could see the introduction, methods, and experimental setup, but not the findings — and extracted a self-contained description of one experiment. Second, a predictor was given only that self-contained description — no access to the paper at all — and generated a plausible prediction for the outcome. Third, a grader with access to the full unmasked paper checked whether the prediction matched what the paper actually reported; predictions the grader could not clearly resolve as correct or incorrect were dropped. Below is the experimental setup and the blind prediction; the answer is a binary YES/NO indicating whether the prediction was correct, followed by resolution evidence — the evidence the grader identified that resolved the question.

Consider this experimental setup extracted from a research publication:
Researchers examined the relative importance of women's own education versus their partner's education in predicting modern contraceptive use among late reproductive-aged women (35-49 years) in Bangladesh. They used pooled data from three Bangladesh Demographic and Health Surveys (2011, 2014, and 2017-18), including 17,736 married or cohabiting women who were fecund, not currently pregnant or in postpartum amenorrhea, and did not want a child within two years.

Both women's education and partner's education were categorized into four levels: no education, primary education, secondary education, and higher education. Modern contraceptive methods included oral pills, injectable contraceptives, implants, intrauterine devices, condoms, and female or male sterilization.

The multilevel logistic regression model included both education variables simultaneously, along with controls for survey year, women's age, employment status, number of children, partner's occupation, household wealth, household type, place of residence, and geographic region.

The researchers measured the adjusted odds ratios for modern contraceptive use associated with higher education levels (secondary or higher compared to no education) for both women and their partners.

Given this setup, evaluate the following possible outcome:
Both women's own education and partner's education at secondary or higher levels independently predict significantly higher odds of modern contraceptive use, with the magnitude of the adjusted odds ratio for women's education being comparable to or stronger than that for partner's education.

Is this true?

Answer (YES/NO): NO